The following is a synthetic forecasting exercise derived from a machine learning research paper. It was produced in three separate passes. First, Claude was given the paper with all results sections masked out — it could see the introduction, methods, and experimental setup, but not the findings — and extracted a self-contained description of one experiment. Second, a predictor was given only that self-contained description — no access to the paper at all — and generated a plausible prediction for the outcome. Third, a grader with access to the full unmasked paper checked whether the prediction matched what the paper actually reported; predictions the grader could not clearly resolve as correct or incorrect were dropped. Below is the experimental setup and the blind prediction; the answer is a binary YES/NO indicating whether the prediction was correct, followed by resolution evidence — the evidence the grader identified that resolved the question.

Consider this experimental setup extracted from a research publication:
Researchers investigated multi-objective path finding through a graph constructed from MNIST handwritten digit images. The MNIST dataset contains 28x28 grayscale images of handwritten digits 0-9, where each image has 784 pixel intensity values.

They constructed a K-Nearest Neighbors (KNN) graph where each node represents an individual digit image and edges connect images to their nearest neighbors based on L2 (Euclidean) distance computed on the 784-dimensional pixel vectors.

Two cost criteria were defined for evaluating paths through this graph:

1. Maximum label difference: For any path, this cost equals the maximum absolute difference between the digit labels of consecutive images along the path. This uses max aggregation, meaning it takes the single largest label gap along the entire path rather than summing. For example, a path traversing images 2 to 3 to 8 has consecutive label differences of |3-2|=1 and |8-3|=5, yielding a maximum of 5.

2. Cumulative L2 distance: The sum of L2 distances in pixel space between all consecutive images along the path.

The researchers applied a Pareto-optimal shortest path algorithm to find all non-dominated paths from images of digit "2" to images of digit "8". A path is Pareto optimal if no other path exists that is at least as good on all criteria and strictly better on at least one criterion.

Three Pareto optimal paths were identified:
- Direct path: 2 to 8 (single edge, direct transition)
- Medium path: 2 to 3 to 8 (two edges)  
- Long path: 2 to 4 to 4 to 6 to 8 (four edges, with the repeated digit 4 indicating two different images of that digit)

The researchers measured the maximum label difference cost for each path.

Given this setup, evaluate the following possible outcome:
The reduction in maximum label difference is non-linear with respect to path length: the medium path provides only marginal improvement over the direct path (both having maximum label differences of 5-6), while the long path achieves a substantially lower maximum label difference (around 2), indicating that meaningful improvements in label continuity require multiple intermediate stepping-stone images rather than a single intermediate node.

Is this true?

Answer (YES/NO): YES